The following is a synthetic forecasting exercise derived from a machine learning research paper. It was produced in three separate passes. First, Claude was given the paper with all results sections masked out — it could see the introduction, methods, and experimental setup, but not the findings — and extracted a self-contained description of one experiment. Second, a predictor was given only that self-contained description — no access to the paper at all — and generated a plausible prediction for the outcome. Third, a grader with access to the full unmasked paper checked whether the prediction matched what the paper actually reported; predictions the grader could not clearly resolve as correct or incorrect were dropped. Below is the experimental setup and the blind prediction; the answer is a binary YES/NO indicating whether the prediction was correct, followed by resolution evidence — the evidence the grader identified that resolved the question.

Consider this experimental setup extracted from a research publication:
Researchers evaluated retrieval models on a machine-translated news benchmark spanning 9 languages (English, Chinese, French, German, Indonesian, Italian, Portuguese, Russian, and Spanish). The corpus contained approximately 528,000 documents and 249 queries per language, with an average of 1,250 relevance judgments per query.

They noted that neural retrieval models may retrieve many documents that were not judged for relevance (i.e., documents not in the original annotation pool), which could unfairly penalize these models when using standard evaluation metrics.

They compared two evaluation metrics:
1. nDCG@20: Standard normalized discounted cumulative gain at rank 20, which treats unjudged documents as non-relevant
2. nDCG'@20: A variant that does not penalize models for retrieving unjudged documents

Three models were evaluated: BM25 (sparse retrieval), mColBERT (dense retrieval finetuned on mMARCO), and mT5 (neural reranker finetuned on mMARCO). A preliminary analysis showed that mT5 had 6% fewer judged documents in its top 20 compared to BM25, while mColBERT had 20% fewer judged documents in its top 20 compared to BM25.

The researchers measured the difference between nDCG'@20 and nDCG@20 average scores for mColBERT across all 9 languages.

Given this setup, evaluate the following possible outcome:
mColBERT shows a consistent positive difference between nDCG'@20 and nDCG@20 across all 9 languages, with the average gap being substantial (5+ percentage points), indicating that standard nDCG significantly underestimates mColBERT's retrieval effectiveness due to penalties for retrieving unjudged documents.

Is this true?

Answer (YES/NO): YES